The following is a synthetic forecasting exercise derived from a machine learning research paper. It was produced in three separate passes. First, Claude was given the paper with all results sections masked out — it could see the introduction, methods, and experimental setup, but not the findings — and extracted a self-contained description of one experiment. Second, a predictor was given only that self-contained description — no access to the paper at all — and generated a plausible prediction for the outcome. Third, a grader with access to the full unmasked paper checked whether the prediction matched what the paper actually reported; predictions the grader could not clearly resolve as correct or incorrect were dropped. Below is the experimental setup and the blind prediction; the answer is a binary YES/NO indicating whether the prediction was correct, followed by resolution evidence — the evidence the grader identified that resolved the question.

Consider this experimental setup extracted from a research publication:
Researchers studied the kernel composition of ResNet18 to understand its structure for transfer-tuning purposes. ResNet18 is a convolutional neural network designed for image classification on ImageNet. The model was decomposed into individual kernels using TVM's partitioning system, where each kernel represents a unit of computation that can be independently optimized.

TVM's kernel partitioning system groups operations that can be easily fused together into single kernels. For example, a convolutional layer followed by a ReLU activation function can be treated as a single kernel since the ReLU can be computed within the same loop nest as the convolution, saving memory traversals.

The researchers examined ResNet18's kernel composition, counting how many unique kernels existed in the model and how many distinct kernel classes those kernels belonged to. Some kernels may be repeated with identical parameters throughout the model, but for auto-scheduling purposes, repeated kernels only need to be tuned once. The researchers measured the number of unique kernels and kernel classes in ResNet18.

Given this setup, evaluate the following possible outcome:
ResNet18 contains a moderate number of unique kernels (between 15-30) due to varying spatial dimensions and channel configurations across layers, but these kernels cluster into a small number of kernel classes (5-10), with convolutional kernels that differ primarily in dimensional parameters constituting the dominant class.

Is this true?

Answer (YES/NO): YES